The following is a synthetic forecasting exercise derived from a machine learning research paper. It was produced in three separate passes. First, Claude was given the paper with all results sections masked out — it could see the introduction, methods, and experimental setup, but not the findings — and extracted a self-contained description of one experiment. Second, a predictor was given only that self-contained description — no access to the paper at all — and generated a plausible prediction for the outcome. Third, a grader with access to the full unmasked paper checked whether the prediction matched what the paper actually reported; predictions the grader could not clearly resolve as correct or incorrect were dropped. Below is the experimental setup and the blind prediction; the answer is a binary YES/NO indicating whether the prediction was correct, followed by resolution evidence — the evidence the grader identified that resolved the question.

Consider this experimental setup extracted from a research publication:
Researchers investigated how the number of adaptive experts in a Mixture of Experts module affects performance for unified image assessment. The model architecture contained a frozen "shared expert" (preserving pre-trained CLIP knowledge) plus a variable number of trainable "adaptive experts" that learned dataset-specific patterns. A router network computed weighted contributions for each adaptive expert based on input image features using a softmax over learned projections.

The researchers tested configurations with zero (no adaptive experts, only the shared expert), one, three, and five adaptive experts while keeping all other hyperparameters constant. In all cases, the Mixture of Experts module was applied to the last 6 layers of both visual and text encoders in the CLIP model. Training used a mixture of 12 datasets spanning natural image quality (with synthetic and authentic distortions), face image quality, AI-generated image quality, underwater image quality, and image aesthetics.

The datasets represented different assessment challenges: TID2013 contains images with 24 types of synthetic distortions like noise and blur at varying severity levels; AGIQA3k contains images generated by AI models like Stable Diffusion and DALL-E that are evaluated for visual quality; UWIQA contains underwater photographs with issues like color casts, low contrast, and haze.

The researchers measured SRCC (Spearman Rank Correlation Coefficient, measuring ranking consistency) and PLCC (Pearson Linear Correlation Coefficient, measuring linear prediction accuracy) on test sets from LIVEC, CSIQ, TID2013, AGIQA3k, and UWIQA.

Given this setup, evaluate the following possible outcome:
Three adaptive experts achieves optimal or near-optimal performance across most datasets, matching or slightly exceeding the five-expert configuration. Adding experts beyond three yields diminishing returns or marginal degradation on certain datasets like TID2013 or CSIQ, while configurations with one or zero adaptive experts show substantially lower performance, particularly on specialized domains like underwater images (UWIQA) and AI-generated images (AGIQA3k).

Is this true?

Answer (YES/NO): NO